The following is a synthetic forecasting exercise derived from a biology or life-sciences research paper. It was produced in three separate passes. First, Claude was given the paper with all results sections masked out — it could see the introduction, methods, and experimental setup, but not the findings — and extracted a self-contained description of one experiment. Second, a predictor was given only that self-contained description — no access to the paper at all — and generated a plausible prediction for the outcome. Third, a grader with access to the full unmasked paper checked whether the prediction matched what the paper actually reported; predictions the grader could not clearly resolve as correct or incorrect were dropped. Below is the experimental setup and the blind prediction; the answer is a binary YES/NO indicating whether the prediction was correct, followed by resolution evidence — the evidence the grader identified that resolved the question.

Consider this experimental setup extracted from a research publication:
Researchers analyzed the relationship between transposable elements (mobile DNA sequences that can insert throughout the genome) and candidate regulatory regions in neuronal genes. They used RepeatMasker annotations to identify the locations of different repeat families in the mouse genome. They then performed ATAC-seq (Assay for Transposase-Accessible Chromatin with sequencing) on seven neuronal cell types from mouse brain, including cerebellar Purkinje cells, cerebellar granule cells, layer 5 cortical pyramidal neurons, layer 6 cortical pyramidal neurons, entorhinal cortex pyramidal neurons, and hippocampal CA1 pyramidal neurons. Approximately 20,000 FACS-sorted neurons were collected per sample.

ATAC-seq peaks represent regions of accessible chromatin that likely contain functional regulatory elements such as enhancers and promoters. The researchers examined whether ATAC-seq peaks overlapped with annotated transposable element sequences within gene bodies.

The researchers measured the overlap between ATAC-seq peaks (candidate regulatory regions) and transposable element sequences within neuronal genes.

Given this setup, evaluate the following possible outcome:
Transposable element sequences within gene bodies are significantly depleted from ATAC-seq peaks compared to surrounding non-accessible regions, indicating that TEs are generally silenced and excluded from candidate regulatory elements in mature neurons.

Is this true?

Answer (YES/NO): NO